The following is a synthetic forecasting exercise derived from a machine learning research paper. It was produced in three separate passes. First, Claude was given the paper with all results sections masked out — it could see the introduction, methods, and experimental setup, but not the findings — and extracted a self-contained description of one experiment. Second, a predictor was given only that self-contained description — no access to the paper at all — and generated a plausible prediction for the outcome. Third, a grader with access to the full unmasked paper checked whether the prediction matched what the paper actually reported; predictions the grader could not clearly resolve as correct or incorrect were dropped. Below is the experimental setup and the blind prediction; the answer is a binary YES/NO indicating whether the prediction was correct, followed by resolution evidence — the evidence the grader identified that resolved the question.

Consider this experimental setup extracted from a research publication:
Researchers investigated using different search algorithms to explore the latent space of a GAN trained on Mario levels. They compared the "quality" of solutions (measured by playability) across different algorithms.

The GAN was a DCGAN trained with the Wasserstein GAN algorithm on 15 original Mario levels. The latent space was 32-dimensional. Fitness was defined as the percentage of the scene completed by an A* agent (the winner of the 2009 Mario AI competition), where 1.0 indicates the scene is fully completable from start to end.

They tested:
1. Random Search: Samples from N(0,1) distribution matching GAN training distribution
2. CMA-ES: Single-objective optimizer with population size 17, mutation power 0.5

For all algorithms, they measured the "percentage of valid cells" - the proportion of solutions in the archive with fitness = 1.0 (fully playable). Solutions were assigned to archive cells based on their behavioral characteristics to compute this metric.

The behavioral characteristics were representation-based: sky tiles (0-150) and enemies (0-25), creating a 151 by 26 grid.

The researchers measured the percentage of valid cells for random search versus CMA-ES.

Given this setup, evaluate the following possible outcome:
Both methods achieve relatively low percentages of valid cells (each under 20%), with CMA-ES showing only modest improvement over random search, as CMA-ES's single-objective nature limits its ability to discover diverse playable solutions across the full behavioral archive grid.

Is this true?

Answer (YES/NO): NO